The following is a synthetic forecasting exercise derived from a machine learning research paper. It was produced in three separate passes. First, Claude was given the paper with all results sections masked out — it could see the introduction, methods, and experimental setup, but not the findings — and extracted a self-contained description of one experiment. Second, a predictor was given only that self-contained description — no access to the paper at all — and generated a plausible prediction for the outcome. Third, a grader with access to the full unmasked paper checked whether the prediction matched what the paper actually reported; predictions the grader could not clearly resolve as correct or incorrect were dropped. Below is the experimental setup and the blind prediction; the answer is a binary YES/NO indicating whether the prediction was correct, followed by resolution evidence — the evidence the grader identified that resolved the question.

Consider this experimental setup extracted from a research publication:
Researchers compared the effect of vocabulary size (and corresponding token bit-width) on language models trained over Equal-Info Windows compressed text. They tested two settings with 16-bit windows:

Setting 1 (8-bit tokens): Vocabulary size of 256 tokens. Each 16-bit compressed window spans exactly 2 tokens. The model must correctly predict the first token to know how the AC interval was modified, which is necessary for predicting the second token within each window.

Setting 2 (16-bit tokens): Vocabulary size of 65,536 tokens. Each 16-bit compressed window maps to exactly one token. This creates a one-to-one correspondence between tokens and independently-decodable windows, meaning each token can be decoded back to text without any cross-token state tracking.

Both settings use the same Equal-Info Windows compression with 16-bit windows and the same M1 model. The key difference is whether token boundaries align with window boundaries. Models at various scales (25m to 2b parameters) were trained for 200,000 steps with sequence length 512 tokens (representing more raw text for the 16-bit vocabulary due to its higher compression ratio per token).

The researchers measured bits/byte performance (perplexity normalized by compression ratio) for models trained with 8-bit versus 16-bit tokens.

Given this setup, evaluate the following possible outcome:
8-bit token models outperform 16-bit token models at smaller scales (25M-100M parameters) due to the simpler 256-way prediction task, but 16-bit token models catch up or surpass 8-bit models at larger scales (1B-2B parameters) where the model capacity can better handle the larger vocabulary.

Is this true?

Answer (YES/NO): NO